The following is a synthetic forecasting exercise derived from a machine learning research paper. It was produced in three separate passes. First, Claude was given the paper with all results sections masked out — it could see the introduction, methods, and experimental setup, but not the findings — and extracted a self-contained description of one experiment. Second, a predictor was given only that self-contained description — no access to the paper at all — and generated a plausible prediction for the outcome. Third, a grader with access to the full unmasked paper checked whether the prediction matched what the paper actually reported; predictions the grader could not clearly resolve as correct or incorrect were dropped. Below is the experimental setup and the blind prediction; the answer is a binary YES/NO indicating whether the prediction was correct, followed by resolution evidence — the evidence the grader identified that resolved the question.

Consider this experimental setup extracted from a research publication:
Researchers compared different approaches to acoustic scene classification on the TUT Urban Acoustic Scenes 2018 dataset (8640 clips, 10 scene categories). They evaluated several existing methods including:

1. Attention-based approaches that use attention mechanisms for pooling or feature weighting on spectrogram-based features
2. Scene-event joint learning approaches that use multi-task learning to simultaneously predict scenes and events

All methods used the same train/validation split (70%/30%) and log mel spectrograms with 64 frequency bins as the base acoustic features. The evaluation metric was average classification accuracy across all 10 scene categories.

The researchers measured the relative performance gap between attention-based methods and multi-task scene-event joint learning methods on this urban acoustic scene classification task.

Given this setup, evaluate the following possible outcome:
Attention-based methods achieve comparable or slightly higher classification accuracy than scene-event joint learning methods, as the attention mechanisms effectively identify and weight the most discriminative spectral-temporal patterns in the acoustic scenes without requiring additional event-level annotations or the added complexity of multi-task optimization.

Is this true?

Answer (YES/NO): NO